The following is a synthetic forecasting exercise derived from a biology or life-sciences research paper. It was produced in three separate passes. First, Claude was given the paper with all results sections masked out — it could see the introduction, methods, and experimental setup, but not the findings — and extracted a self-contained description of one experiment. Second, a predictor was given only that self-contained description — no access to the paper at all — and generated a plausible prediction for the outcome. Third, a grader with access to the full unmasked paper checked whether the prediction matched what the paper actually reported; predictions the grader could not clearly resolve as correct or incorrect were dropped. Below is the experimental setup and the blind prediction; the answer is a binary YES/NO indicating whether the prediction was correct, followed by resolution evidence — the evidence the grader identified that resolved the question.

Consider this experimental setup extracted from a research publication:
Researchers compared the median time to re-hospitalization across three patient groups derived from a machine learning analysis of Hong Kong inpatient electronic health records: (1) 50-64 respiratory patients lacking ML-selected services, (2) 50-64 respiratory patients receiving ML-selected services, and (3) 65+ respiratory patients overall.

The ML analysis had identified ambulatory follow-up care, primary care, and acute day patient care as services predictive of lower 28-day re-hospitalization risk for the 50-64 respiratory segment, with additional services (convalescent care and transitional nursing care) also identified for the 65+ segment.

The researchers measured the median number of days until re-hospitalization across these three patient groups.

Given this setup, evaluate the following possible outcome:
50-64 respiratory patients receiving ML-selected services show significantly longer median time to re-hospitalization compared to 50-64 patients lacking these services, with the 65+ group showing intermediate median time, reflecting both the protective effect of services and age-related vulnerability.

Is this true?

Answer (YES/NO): NO